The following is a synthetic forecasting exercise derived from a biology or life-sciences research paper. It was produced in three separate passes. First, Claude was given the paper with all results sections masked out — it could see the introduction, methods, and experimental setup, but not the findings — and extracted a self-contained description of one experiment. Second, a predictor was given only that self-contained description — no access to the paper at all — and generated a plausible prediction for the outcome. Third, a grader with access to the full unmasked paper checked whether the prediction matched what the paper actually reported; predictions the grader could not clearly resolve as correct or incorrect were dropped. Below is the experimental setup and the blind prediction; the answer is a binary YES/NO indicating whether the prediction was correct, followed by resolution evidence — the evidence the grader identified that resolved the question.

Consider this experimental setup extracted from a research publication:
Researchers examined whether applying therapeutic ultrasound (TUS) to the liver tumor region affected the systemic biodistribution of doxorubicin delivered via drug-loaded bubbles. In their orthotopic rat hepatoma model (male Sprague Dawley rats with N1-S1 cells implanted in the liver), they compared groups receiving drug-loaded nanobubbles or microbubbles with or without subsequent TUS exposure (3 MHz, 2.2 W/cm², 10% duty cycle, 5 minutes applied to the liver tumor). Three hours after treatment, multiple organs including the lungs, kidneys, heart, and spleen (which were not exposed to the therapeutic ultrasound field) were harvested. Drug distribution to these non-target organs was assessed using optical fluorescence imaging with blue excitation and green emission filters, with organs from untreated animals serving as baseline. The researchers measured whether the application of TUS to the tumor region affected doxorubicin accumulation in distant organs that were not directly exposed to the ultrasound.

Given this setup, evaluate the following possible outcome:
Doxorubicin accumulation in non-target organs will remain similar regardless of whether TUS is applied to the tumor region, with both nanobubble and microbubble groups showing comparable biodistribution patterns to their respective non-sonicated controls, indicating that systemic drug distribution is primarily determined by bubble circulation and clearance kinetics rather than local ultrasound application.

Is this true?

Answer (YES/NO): NO